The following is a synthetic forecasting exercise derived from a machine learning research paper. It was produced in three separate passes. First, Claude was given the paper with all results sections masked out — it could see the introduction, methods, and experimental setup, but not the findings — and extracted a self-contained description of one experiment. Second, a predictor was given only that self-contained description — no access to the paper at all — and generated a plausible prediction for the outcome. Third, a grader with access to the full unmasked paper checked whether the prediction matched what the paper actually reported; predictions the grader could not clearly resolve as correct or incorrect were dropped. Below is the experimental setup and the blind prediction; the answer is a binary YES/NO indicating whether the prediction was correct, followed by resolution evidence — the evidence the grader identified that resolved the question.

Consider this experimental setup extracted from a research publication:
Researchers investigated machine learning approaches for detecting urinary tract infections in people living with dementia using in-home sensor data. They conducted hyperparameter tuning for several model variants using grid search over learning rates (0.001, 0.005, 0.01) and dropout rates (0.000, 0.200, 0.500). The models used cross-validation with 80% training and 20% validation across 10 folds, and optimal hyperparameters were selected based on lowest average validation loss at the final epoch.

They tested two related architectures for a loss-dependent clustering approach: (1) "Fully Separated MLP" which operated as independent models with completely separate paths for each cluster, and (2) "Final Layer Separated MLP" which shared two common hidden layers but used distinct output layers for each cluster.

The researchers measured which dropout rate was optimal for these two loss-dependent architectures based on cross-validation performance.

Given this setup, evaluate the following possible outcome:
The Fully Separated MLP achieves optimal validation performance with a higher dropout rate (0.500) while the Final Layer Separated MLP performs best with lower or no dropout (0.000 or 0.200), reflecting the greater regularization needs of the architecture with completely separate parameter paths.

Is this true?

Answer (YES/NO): NO